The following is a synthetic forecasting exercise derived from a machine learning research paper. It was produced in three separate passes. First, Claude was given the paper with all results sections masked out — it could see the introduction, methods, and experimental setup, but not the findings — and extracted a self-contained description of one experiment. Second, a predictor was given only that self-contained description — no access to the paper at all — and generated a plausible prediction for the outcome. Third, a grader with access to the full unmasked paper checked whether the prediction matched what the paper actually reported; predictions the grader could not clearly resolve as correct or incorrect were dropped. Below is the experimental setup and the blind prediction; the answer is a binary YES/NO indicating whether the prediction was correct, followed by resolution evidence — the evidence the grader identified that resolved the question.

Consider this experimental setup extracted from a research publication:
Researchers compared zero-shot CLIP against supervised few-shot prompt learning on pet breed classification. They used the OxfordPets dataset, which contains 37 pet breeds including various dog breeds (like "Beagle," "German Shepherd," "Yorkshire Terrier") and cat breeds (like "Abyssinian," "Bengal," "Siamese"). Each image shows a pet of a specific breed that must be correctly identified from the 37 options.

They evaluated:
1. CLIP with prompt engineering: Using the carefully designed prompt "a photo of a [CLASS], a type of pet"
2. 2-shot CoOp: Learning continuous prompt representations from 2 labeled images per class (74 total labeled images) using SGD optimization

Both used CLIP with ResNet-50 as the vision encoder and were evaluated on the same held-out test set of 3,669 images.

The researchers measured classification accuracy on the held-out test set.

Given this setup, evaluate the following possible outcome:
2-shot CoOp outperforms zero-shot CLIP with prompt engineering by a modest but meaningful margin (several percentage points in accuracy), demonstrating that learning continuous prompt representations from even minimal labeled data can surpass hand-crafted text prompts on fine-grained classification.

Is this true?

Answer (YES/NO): NO